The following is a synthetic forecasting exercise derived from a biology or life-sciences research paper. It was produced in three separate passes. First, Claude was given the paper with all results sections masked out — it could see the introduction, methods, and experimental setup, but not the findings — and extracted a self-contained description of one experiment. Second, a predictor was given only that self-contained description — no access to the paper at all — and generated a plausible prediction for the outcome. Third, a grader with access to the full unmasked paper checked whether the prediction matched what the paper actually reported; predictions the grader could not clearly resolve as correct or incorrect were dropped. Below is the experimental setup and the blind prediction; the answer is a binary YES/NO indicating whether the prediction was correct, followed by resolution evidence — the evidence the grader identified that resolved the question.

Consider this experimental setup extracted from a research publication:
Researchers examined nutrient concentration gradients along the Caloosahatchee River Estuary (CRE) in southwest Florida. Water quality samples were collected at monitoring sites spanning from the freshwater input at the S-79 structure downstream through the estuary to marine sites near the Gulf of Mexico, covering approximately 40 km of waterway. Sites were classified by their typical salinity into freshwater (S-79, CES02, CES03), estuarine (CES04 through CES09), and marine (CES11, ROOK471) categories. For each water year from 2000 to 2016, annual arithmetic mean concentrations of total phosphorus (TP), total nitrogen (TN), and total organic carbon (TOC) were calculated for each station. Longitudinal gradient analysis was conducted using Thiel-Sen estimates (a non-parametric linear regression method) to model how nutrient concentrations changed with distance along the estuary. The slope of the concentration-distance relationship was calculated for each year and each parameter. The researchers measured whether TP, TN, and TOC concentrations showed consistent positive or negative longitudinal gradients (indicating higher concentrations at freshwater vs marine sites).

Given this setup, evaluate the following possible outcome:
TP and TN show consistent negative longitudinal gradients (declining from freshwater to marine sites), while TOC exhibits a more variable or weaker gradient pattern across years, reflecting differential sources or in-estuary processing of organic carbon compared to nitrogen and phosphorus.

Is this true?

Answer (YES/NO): NO